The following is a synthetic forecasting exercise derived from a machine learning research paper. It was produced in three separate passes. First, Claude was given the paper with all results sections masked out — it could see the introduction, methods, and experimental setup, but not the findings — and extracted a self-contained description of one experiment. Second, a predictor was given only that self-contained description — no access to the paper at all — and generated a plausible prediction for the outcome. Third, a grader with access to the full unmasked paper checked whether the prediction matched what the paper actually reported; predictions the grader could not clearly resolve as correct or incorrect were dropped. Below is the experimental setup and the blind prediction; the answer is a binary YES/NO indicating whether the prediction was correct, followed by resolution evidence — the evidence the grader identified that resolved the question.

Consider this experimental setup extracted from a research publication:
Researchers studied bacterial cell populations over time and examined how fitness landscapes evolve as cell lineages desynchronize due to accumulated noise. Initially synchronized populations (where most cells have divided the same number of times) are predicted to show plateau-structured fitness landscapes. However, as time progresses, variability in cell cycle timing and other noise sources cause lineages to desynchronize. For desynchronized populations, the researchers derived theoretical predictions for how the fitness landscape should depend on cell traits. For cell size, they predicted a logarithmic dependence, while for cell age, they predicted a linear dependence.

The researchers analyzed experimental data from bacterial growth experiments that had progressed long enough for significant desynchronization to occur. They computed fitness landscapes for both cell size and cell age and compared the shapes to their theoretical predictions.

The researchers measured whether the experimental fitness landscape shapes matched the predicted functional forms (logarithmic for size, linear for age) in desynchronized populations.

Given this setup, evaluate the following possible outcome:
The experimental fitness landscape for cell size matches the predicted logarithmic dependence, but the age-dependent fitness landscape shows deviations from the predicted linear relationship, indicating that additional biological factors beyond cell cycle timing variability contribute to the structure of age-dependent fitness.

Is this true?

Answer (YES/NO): NO